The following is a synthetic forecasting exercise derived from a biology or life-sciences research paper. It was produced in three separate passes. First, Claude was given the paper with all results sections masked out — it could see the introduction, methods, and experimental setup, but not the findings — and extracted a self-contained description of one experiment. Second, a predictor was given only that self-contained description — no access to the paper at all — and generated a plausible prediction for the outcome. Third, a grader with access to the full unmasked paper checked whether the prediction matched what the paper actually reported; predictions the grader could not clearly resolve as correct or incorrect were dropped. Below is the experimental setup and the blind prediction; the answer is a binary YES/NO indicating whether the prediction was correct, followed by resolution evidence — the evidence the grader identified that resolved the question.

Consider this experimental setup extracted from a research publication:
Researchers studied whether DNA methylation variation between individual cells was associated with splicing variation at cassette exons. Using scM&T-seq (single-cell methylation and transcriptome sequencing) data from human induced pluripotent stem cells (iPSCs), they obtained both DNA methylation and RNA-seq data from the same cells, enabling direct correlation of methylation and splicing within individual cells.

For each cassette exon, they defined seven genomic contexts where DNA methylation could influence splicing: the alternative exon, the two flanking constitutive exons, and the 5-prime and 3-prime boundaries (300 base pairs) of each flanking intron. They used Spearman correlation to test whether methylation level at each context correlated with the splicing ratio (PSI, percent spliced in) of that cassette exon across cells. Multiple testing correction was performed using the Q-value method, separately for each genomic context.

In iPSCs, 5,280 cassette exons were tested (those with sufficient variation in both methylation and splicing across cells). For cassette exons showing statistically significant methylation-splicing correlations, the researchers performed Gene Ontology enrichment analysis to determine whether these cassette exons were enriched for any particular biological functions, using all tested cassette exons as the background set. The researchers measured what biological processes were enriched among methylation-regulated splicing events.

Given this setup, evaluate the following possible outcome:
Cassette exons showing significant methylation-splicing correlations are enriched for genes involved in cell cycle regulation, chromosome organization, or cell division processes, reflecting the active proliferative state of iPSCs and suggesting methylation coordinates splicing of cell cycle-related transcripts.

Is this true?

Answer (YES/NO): NO